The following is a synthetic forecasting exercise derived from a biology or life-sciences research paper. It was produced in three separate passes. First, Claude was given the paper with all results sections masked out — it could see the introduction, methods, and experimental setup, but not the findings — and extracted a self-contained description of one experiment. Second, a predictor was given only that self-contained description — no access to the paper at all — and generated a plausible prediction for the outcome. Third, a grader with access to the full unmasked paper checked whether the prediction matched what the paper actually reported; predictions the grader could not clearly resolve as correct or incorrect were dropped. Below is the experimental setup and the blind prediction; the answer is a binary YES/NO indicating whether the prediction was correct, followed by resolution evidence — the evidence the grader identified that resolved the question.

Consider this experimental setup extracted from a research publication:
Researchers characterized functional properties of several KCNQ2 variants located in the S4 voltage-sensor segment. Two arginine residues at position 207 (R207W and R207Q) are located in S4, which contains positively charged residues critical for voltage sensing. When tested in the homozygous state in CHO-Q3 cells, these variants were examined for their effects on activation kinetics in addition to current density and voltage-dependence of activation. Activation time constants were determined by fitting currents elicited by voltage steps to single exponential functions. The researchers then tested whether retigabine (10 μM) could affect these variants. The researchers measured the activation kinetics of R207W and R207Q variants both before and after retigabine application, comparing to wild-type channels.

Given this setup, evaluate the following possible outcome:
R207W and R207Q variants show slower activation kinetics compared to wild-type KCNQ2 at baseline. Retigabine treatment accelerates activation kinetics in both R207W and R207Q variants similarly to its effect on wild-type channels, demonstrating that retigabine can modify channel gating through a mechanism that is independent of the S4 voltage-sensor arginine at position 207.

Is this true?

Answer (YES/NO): NO